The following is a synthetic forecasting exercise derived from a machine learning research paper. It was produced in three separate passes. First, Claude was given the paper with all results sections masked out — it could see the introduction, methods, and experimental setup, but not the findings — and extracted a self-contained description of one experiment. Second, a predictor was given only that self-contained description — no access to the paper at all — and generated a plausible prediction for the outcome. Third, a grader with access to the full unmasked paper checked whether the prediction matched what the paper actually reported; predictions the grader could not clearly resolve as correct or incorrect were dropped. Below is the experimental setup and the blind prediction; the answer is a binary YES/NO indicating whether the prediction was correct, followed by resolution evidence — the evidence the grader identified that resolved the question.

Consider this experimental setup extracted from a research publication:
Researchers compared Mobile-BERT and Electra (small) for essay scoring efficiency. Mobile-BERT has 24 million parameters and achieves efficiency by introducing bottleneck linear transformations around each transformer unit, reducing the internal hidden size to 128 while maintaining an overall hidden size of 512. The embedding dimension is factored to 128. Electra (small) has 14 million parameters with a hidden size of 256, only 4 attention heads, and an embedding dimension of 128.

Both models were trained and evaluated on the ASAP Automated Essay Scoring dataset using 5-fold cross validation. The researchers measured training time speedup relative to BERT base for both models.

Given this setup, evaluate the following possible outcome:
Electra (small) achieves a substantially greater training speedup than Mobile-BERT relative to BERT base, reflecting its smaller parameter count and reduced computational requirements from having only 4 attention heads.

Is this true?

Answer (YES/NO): YES